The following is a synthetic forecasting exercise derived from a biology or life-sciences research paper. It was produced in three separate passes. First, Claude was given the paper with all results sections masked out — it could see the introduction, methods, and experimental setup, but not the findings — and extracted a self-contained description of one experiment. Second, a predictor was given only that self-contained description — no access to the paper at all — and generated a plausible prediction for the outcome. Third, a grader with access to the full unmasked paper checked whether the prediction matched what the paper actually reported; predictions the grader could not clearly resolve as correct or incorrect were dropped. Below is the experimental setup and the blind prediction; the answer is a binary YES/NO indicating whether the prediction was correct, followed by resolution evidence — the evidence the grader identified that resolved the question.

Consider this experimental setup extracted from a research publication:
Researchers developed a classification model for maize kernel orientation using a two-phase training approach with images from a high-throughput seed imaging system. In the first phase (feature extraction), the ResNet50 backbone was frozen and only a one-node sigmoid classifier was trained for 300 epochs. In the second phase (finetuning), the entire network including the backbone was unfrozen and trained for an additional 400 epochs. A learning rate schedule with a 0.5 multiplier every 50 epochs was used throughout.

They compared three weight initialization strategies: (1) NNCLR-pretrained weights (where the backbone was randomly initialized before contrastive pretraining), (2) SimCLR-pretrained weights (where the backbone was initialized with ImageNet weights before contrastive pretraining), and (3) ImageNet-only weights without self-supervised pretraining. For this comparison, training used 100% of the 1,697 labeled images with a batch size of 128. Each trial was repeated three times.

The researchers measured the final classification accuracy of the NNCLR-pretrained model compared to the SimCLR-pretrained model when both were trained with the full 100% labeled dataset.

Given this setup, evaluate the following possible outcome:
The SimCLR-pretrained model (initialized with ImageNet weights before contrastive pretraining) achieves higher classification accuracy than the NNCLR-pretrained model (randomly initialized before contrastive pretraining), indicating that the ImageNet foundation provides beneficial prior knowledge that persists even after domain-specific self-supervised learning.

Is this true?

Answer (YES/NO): NO